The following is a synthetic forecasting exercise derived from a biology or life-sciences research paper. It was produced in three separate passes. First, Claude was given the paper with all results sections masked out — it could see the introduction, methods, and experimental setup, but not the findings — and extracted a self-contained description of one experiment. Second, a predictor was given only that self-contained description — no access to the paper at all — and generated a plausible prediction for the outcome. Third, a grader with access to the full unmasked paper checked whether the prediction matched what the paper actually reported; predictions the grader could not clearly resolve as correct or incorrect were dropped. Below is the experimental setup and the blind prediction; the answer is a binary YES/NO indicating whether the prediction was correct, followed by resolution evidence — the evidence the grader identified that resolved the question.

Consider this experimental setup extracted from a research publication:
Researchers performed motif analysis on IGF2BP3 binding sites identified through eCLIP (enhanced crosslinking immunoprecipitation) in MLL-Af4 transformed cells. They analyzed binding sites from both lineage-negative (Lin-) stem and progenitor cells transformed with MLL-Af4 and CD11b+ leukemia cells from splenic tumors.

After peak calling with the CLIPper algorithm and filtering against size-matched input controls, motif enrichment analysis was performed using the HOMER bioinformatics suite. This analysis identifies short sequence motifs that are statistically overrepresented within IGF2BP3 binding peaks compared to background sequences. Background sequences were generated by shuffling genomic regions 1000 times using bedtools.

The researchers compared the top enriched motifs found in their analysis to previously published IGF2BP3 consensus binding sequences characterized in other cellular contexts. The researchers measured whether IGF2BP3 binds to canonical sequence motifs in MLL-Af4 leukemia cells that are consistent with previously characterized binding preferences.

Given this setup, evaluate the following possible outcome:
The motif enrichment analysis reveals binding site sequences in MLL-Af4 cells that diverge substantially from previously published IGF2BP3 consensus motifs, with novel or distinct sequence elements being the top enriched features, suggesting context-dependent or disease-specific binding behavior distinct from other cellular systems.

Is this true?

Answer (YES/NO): NO